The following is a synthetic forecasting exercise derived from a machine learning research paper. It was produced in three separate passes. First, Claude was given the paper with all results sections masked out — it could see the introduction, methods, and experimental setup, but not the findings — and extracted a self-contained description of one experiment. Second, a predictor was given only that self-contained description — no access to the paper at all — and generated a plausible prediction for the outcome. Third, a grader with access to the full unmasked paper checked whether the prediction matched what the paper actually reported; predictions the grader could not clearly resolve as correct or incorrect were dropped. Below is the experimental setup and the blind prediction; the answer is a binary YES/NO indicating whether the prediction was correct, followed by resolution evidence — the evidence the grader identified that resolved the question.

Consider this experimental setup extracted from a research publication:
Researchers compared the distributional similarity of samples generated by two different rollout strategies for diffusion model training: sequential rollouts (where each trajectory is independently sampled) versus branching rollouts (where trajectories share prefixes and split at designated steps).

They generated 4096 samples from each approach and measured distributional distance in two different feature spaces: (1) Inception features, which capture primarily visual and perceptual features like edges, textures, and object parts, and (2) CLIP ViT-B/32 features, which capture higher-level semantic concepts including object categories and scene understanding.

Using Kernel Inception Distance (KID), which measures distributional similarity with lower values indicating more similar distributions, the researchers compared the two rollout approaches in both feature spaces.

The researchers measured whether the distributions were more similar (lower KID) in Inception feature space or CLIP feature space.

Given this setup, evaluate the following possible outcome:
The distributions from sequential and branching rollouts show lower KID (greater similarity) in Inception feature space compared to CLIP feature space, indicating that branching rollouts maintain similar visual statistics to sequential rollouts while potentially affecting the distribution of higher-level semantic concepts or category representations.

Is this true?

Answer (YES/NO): NO